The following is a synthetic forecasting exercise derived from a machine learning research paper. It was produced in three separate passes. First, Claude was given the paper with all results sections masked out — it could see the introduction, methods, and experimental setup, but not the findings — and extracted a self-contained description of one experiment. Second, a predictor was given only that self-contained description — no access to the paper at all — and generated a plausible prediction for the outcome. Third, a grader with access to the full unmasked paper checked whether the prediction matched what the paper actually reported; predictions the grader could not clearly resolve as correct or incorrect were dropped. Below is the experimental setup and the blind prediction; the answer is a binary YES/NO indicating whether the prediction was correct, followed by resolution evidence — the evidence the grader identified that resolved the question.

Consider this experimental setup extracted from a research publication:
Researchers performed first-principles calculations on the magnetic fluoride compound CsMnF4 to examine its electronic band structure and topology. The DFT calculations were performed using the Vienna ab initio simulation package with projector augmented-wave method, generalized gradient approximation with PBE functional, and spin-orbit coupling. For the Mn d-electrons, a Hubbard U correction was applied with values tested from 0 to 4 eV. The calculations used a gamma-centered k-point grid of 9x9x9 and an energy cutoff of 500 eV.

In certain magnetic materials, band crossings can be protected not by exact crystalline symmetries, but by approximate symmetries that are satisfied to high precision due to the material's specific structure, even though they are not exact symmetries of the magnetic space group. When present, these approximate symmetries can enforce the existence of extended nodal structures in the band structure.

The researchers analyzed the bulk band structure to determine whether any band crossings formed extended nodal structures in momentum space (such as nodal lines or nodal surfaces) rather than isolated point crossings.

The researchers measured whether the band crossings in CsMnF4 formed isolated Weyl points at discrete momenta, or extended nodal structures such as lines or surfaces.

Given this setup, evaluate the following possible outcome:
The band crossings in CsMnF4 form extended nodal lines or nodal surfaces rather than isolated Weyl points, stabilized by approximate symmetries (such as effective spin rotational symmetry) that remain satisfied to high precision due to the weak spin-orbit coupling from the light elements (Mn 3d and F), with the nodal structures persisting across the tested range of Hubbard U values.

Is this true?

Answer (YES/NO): NO